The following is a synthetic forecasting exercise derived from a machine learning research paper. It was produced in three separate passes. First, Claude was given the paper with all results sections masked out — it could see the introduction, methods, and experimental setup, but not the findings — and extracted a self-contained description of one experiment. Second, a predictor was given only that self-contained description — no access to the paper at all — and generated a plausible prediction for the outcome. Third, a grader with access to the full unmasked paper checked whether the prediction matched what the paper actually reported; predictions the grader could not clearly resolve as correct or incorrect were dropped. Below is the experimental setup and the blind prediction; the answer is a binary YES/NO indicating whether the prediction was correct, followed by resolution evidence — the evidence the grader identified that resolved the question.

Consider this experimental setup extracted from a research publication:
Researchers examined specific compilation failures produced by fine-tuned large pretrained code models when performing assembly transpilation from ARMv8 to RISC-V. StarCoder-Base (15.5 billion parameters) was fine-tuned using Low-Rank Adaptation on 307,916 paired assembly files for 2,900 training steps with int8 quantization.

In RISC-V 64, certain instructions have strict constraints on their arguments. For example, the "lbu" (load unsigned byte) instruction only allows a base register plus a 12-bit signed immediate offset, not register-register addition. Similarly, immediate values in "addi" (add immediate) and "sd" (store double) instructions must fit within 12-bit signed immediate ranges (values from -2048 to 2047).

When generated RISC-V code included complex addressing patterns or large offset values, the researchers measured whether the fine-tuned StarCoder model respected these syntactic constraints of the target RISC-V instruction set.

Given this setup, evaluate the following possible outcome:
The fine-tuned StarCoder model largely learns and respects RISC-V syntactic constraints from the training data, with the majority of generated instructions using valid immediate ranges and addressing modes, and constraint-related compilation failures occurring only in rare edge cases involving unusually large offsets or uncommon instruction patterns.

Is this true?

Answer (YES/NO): NO